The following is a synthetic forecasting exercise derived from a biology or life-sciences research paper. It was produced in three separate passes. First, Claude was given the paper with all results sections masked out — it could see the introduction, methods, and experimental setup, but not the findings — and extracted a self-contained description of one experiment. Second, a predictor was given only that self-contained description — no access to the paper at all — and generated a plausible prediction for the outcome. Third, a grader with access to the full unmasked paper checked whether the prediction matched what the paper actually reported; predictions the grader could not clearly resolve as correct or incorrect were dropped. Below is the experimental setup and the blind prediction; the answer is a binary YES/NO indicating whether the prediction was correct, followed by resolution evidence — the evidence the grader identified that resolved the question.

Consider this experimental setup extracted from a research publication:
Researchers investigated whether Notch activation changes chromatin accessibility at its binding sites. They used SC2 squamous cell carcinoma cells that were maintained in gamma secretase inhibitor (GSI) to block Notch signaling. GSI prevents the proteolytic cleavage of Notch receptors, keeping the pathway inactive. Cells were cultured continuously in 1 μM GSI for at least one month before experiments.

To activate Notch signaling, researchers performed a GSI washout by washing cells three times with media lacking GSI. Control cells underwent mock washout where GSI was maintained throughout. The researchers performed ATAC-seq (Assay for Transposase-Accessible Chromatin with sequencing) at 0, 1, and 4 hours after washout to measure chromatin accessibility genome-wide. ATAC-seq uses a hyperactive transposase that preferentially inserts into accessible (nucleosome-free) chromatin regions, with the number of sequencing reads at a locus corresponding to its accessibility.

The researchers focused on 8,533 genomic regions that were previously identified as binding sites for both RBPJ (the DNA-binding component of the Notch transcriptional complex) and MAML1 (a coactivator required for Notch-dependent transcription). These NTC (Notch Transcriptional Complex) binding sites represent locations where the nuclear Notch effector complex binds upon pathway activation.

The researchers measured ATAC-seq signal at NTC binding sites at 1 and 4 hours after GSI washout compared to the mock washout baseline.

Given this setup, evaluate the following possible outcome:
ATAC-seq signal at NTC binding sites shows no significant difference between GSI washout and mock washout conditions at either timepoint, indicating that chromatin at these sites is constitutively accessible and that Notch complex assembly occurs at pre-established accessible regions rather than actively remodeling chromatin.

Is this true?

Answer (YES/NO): YES